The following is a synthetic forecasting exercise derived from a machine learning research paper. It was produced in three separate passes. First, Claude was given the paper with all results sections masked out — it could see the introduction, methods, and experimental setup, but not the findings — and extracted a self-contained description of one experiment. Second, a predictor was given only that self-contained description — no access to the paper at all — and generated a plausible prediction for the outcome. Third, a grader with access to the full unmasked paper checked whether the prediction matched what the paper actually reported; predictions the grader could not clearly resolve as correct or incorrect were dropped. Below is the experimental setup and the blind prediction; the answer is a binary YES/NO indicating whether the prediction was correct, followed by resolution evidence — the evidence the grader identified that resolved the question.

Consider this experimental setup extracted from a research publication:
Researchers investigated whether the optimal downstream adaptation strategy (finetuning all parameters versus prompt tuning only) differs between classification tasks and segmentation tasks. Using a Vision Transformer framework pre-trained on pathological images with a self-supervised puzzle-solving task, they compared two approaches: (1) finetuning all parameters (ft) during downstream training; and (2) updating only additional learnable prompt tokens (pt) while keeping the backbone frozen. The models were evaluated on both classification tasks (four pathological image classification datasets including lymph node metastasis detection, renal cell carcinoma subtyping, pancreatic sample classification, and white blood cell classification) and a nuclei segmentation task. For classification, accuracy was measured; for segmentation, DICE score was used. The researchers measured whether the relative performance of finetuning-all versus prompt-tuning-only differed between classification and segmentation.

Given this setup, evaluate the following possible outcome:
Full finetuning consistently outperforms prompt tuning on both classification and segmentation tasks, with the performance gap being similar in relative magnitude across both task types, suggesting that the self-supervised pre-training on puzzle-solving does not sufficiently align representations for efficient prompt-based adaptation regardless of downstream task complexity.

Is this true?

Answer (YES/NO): NO